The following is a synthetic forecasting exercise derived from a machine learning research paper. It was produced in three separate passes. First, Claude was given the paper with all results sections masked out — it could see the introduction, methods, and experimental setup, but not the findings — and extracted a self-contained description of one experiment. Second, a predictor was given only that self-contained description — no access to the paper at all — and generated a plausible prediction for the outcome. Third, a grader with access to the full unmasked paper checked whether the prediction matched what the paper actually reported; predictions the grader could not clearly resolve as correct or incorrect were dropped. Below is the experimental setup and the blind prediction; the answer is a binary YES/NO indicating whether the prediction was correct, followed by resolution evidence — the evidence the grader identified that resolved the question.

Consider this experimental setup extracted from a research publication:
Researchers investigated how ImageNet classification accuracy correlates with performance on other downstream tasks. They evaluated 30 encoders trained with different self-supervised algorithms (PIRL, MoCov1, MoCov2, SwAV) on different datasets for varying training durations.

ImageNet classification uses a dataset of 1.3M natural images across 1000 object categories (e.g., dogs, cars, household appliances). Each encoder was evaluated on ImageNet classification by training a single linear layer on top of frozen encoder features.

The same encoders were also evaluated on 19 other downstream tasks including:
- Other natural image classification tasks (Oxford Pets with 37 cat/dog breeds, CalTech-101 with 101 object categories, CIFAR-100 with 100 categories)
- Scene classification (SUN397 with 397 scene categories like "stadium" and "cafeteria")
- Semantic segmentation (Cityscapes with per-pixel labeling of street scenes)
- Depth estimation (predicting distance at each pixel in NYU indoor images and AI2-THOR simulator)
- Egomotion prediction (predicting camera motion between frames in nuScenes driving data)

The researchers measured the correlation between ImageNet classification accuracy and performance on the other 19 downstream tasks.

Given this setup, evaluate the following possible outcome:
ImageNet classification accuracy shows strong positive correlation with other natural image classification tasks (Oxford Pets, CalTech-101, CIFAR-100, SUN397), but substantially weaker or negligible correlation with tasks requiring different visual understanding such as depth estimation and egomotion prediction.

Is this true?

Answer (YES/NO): YES